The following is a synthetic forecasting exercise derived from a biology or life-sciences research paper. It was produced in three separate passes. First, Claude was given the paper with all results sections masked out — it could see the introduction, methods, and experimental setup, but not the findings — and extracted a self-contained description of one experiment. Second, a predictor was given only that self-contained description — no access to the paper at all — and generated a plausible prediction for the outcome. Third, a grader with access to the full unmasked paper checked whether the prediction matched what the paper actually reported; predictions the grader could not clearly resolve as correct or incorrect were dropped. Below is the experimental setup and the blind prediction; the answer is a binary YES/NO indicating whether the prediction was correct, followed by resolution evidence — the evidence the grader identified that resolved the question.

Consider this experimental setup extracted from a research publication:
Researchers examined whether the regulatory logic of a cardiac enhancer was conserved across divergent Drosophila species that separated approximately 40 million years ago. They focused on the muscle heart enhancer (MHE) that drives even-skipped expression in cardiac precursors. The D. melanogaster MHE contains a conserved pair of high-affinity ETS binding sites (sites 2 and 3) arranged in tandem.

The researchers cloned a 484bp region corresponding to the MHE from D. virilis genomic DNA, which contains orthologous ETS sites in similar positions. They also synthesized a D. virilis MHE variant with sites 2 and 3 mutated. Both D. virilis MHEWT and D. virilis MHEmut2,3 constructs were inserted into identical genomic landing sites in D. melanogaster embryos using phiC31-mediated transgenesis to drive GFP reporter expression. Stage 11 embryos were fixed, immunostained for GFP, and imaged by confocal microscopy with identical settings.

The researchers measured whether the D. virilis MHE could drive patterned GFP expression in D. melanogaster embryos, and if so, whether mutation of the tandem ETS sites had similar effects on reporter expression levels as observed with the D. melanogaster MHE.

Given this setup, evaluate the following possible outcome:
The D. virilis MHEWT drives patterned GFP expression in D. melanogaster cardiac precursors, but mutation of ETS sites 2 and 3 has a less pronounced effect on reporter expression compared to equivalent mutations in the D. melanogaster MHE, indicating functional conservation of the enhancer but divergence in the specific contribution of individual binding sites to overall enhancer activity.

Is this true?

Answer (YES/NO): NO